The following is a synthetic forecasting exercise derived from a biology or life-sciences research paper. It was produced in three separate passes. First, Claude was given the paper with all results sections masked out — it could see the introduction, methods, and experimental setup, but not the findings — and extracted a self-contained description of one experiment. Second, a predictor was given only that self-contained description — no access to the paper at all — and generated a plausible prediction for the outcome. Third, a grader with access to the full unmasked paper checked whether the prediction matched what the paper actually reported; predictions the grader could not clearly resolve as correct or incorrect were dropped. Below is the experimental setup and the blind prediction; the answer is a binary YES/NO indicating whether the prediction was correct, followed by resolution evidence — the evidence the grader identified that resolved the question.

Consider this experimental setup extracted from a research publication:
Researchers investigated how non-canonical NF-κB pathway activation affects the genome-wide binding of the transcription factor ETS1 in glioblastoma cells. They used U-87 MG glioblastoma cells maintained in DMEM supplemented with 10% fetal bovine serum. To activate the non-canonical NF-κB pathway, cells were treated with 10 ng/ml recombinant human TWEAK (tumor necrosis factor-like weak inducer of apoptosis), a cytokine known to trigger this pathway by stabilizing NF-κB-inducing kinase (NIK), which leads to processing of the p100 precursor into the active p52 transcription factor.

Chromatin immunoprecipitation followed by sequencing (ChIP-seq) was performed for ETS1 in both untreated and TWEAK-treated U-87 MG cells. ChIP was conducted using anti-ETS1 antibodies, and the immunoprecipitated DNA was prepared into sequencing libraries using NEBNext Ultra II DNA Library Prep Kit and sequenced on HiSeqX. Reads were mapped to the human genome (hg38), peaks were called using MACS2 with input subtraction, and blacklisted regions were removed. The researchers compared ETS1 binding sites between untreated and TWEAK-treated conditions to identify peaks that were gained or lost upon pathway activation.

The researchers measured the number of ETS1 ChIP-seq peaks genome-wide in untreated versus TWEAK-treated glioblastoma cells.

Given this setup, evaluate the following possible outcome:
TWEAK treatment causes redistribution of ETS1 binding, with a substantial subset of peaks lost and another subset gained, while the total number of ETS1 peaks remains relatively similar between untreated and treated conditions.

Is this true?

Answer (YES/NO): YES